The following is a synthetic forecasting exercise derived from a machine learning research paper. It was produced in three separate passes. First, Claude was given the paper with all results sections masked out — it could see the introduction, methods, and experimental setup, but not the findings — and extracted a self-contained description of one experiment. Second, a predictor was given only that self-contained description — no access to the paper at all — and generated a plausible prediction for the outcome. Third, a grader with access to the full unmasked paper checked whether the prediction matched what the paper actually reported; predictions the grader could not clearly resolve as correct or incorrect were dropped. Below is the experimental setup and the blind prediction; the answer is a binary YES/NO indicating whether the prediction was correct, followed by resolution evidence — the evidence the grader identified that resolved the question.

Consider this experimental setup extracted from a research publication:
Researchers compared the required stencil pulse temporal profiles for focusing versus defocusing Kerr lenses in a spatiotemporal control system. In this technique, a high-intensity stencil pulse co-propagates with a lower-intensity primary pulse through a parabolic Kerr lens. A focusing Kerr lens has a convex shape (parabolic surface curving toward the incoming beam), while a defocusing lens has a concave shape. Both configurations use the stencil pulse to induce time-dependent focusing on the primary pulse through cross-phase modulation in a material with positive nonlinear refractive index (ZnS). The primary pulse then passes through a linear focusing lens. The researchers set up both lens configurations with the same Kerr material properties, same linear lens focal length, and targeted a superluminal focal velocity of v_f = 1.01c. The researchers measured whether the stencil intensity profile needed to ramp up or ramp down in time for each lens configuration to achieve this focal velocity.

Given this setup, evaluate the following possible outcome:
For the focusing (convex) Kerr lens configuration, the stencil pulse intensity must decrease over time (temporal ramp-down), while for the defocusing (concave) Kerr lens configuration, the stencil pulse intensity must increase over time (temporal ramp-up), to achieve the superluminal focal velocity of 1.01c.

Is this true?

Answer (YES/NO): NO